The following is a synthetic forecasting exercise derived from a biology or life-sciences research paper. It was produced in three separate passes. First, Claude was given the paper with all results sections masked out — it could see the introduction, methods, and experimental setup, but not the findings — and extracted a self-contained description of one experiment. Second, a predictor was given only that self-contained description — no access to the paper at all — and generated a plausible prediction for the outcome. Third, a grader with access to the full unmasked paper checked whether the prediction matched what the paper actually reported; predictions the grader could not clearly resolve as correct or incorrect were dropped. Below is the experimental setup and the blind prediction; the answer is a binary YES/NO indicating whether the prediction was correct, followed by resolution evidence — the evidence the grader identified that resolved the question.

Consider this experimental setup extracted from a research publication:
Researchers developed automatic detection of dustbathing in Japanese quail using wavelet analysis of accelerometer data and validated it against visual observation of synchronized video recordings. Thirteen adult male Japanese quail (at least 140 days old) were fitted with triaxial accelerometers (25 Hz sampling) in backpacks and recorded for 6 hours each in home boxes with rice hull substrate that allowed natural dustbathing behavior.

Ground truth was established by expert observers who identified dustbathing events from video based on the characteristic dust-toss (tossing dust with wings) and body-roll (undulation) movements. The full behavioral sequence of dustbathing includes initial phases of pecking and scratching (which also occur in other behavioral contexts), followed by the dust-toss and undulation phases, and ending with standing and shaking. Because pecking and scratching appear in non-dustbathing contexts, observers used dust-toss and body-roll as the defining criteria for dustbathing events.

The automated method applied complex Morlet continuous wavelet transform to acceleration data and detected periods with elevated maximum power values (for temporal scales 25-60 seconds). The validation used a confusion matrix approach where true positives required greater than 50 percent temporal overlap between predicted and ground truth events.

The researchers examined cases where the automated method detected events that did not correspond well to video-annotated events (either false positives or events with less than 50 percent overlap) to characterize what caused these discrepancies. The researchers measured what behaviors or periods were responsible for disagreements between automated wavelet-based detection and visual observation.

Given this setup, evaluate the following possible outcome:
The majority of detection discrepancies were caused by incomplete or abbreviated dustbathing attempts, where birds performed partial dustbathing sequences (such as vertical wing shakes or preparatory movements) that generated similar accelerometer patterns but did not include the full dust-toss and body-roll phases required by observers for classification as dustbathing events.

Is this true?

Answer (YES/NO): NO